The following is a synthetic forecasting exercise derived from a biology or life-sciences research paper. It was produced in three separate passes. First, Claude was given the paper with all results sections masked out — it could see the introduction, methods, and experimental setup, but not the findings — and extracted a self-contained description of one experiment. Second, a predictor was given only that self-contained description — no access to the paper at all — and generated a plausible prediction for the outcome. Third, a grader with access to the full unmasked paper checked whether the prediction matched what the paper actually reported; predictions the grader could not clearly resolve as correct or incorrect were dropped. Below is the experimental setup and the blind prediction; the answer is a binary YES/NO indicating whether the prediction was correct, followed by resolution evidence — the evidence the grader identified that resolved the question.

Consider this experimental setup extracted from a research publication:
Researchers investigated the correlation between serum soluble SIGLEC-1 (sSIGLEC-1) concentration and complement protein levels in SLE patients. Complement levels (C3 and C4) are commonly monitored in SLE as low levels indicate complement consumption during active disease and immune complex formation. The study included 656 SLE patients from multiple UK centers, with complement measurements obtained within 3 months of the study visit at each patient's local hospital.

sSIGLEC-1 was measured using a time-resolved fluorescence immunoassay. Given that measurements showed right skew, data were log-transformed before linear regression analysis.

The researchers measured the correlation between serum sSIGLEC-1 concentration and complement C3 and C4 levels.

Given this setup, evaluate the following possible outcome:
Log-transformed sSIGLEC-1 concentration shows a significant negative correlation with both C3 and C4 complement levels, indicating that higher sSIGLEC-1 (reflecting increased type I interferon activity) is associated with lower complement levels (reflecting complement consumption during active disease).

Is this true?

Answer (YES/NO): NO